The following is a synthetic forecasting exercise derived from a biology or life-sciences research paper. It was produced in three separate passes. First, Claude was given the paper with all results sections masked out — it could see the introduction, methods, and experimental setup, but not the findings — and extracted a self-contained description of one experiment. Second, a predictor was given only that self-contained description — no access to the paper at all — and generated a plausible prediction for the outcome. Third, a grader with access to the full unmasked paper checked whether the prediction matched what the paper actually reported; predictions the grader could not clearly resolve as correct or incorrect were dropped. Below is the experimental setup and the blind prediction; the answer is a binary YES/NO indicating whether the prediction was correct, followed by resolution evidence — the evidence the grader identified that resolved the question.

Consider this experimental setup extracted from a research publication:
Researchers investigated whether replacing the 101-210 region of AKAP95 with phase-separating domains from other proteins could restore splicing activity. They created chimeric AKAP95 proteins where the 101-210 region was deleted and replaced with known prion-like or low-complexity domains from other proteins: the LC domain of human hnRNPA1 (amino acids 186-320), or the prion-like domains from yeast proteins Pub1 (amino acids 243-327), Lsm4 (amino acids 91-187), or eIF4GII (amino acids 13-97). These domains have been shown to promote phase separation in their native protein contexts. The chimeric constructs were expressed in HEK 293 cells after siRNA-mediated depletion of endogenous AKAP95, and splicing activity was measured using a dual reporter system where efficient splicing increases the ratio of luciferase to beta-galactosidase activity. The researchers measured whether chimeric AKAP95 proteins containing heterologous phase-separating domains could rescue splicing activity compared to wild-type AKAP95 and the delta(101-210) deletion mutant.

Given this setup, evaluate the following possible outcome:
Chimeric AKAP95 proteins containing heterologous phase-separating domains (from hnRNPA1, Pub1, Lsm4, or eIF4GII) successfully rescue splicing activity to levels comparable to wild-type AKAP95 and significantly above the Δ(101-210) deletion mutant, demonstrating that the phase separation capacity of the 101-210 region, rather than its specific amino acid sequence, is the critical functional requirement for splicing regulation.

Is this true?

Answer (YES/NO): NO